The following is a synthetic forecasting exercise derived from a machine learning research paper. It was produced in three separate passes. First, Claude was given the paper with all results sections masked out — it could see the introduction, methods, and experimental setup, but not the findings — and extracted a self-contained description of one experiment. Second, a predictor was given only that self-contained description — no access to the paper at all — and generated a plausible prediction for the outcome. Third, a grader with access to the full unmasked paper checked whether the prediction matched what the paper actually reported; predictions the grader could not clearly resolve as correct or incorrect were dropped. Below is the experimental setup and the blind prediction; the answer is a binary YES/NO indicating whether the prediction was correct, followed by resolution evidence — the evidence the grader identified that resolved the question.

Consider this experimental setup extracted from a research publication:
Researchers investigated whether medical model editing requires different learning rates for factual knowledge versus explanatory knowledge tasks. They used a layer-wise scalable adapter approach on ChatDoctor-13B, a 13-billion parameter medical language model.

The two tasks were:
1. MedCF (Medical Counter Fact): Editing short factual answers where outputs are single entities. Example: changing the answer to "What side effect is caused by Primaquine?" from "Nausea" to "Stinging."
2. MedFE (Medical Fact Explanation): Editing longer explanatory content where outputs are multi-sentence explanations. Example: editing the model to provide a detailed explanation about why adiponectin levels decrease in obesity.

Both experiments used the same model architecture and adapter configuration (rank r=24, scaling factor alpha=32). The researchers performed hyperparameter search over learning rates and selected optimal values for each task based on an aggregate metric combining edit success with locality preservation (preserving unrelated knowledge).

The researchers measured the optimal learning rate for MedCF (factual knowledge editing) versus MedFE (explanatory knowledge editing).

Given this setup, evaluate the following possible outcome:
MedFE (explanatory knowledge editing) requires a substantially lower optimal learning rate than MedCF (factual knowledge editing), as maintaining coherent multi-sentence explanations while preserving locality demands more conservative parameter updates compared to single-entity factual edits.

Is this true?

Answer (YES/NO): NO